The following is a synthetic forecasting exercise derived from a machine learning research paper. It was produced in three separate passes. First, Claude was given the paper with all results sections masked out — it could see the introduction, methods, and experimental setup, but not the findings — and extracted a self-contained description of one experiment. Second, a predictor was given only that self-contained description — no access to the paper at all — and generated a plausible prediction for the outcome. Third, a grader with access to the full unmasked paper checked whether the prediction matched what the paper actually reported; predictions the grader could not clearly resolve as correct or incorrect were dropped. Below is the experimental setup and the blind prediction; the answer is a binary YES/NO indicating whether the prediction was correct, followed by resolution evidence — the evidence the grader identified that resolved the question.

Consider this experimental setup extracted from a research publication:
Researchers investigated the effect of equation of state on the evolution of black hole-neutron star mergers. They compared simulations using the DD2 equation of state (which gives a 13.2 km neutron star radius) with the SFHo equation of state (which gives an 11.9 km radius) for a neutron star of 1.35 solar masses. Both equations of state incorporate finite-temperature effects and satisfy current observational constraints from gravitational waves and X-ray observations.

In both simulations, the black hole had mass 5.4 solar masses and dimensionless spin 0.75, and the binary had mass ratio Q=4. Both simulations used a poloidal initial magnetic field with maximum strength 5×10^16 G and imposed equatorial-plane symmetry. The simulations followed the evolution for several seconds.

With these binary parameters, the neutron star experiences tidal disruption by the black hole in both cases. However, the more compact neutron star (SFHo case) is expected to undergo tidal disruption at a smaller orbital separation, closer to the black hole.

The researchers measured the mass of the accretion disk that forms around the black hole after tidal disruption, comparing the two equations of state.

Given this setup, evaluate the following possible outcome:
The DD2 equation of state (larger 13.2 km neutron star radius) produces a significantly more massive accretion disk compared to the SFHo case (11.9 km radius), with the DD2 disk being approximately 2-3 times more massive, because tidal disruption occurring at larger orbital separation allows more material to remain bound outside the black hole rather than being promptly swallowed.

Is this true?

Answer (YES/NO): NO